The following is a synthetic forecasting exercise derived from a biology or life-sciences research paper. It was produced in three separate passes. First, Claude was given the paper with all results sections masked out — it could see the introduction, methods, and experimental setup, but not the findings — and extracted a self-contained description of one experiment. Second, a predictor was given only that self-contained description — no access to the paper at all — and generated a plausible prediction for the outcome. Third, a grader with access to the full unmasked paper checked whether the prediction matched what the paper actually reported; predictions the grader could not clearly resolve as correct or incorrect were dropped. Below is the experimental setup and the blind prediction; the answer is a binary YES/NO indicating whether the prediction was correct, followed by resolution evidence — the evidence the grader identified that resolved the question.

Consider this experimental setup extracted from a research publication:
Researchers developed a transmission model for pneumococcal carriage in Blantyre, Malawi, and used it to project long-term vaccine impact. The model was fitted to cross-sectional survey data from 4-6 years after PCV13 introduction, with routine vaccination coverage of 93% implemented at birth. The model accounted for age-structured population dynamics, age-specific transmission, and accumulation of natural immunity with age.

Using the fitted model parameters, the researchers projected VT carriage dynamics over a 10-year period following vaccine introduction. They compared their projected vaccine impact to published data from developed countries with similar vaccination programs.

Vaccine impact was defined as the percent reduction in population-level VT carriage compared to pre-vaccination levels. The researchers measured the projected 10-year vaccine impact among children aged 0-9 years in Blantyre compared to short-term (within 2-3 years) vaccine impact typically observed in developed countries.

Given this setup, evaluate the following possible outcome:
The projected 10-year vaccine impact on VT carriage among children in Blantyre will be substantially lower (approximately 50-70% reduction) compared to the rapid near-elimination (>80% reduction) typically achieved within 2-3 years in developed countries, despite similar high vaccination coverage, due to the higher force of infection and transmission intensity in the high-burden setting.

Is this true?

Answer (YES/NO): YES